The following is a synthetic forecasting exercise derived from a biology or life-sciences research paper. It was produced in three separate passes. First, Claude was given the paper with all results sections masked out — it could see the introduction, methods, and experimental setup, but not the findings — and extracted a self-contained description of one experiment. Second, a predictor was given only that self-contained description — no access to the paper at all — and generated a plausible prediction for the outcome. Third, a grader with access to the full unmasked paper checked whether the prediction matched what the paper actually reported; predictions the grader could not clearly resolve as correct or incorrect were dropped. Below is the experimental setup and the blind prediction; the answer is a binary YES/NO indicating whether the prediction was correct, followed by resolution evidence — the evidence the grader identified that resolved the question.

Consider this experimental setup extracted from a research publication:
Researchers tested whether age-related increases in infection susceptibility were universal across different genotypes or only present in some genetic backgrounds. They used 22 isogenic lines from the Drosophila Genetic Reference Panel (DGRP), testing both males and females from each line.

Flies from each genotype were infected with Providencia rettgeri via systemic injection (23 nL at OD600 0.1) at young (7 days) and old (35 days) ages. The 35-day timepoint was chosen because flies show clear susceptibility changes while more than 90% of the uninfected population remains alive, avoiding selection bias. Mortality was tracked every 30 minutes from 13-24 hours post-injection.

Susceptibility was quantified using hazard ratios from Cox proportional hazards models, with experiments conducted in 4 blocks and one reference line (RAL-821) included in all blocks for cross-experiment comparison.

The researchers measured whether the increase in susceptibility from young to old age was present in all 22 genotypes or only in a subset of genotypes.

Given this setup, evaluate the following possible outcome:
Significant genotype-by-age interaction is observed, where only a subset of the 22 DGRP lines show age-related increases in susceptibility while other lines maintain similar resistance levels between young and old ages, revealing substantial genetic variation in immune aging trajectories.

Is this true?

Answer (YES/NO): NO